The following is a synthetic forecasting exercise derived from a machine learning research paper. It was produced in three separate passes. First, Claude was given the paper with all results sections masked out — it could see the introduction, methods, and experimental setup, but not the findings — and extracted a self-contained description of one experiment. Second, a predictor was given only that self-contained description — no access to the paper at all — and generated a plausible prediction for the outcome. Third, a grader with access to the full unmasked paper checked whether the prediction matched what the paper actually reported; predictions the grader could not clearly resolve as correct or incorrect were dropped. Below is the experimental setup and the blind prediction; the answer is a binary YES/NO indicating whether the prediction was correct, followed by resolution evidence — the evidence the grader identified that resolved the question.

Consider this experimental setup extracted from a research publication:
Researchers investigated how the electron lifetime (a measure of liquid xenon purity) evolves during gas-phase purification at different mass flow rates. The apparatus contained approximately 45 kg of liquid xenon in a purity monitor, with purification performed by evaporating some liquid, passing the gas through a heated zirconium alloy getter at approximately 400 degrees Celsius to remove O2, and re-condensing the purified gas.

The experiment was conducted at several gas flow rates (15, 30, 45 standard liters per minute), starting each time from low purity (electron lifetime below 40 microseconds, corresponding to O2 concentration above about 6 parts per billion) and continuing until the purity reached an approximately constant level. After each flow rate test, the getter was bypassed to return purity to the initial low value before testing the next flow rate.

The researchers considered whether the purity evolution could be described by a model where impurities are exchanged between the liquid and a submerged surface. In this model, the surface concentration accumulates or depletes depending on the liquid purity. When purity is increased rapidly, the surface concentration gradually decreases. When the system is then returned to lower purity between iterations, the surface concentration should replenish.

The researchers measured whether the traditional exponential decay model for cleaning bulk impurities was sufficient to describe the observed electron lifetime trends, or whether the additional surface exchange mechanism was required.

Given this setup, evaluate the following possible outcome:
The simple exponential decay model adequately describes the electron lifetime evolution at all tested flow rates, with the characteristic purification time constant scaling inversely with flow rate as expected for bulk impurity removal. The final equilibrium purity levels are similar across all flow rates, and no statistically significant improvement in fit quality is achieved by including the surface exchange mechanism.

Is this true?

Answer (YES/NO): NO